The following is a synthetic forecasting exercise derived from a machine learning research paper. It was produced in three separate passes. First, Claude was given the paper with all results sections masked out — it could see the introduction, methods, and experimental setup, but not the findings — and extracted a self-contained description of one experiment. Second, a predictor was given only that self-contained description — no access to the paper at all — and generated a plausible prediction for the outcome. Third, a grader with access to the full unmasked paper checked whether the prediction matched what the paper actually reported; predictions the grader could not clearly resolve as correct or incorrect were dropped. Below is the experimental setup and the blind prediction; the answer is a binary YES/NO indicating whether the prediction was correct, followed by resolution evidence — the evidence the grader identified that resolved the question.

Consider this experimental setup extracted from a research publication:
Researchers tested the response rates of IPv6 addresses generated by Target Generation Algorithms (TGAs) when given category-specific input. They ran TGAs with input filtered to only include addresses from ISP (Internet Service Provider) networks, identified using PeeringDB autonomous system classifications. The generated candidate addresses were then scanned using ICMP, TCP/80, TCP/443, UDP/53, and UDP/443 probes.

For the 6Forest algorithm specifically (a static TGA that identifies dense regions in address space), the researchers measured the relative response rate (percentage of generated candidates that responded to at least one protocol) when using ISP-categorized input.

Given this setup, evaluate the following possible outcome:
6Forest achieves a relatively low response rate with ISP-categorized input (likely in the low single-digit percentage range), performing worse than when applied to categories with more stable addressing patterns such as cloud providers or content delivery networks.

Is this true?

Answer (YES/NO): NO